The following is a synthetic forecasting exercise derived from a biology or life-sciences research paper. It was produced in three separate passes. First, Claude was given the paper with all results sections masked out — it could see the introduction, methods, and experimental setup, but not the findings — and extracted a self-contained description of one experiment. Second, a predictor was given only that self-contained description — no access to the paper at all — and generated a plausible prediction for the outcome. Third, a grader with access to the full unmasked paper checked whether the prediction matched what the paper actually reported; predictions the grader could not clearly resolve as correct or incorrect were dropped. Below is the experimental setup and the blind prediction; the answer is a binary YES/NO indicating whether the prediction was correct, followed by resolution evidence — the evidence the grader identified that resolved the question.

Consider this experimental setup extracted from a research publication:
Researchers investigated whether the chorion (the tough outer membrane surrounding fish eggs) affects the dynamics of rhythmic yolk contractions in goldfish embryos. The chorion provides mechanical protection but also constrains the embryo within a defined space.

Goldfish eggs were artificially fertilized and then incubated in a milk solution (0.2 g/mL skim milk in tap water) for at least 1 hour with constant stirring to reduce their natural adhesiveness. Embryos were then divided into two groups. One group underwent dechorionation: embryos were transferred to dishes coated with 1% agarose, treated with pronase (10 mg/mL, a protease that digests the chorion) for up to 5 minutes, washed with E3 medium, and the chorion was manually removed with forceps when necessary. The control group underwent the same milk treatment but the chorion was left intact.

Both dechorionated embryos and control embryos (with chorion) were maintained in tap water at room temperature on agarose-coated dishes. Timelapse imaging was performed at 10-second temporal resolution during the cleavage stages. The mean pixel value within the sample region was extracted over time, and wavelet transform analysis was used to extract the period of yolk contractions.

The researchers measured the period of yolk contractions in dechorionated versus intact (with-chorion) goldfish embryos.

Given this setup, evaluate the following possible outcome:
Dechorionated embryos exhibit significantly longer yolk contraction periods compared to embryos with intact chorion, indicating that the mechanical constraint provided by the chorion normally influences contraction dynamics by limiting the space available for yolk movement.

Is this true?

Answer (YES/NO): NO